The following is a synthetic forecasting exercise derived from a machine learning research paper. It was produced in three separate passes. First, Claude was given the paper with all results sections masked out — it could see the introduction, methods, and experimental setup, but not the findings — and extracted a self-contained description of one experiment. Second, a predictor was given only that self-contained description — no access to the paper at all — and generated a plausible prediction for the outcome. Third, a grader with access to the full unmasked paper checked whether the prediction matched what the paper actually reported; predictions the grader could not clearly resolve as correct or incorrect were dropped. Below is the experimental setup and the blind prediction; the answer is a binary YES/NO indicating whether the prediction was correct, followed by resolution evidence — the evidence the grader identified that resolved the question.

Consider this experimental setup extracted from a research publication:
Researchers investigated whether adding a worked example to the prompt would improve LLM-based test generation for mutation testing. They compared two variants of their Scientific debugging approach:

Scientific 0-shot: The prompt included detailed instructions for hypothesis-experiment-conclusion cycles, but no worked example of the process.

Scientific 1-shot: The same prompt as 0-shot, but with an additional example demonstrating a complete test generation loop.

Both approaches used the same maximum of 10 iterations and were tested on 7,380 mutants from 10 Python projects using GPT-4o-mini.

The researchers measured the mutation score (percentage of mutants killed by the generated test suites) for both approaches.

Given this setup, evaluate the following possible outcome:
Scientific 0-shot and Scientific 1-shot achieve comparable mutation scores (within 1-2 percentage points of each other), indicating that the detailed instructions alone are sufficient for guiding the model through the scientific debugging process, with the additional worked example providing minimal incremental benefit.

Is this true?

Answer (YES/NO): YES